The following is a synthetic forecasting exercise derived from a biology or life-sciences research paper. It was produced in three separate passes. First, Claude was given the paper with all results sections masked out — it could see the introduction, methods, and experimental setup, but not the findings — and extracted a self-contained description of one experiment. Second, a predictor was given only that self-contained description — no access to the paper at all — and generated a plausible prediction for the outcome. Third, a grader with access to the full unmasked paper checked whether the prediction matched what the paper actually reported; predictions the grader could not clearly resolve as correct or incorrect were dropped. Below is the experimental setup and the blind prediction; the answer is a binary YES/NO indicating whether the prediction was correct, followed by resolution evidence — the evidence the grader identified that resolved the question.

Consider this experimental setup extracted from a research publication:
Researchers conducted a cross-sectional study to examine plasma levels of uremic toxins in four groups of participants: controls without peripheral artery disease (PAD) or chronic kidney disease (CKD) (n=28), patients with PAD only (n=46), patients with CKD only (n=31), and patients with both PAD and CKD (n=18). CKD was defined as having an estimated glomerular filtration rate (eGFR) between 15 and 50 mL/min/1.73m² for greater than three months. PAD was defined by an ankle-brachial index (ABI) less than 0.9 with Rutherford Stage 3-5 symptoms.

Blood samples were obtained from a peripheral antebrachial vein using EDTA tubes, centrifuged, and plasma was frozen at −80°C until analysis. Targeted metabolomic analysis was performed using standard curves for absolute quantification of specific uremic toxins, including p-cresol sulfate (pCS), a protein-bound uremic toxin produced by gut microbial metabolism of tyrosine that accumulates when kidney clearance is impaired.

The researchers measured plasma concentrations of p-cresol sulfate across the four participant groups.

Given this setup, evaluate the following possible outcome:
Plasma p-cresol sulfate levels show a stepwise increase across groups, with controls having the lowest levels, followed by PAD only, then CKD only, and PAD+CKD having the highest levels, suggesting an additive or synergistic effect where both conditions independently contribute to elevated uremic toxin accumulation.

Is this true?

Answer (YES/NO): NO